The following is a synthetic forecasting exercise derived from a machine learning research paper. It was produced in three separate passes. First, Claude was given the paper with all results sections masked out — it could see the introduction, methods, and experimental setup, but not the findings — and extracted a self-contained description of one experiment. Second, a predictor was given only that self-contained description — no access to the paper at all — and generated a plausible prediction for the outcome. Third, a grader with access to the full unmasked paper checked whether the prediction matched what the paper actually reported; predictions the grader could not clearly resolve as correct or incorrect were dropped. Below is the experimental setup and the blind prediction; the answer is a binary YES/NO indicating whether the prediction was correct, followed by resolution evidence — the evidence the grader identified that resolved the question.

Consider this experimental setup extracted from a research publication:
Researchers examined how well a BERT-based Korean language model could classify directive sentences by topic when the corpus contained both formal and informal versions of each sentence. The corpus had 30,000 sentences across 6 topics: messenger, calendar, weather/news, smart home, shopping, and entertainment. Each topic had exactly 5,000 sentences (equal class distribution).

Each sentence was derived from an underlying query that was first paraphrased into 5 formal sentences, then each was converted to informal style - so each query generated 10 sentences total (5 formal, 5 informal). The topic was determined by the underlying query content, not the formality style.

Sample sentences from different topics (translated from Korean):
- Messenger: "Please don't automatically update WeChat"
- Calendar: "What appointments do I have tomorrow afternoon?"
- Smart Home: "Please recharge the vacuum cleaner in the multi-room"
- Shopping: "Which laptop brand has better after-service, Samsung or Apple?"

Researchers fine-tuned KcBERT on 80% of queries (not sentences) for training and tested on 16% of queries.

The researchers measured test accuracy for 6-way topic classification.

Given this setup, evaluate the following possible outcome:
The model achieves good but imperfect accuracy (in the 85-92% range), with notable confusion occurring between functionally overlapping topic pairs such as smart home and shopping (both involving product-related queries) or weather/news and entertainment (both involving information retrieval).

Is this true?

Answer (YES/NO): NO